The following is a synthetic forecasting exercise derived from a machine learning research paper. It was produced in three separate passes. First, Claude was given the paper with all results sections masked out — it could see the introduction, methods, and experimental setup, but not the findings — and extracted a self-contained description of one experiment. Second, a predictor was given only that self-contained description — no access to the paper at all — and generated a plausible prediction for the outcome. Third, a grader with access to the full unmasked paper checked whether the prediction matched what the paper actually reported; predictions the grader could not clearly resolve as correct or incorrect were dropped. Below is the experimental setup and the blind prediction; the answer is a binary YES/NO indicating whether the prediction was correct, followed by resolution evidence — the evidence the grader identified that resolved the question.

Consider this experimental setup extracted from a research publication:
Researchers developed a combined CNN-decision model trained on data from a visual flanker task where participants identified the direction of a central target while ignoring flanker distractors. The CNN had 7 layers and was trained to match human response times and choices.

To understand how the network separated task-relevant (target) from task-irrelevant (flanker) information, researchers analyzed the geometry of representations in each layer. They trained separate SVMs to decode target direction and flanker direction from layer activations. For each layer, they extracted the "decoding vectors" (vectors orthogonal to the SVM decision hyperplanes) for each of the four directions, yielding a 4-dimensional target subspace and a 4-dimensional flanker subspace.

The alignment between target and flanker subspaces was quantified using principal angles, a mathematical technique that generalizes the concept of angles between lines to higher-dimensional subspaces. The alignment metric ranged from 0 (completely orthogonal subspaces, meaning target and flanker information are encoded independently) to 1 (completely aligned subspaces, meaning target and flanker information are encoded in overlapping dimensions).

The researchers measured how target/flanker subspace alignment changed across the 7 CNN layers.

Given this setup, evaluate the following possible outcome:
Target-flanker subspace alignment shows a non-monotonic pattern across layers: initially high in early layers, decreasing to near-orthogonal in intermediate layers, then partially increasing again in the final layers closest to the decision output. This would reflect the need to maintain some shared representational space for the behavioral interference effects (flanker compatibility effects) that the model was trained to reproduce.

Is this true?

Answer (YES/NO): NO